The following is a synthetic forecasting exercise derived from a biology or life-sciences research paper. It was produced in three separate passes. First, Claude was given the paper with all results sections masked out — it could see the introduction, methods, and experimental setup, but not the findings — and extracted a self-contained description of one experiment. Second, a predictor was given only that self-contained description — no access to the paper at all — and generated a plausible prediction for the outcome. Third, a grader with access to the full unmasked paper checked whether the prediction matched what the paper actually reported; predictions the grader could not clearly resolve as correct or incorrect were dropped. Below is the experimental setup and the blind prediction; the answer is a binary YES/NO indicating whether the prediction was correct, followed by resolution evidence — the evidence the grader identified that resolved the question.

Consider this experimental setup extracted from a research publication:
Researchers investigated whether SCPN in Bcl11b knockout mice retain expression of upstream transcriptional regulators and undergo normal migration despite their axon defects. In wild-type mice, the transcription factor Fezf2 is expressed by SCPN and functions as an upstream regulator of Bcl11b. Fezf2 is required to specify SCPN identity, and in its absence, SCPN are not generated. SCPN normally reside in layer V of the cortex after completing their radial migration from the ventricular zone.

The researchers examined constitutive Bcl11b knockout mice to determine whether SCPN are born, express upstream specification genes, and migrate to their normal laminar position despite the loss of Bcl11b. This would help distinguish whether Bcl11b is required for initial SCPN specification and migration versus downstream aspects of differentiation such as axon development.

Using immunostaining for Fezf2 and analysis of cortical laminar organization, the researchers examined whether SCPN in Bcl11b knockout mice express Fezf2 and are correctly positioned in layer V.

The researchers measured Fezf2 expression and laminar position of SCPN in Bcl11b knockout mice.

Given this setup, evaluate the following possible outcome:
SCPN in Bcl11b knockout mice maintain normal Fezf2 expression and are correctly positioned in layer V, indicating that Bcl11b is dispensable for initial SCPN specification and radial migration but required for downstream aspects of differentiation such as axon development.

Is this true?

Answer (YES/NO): YES